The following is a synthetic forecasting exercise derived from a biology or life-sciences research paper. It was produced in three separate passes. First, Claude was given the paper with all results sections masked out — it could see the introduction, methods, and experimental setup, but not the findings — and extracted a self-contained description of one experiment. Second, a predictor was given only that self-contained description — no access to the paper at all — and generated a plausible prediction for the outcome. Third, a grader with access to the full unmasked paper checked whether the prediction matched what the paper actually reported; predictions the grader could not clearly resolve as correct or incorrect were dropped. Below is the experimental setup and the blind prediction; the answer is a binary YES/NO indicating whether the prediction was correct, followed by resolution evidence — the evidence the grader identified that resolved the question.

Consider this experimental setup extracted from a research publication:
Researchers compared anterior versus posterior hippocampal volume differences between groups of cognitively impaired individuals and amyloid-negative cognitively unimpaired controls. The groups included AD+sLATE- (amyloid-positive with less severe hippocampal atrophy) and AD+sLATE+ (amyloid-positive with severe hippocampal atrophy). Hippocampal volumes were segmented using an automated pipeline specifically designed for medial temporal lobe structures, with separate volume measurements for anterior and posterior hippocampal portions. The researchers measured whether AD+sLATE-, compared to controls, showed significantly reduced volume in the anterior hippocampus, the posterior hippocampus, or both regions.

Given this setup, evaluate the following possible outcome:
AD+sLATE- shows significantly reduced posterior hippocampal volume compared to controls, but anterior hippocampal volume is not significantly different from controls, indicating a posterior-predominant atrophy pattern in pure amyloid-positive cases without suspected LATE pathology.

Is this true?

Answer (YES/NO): YES